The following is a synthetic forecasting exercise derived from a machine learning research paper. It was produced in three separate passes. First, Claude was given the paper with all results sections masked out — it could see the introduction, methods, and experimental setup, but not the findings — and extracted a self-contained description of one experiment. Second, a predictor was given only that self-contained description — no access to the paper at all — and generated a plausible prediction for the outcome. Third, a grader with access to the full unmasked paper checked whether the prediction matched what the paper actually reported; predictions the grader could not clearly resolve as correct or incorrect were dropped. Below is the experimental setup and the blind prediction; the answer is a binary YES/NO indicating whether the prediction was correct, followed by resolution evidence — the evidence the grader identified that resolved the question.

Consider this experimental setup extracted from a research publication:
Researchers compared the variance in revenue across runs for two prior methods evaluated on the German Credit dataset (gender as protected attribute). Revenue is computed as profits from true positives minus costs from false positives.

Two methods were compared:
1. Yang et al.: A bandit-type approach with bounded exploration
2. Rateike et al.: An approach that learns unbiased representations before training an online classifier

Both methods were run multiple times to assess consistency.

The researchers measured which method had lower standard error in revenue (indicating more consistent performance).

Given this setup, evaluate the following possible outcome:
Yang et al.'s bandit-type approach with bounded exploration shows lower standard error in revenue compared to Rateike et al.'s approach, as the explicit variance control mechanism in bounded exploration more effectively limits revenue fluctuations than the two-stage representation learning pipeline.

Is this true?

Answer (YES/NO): NO